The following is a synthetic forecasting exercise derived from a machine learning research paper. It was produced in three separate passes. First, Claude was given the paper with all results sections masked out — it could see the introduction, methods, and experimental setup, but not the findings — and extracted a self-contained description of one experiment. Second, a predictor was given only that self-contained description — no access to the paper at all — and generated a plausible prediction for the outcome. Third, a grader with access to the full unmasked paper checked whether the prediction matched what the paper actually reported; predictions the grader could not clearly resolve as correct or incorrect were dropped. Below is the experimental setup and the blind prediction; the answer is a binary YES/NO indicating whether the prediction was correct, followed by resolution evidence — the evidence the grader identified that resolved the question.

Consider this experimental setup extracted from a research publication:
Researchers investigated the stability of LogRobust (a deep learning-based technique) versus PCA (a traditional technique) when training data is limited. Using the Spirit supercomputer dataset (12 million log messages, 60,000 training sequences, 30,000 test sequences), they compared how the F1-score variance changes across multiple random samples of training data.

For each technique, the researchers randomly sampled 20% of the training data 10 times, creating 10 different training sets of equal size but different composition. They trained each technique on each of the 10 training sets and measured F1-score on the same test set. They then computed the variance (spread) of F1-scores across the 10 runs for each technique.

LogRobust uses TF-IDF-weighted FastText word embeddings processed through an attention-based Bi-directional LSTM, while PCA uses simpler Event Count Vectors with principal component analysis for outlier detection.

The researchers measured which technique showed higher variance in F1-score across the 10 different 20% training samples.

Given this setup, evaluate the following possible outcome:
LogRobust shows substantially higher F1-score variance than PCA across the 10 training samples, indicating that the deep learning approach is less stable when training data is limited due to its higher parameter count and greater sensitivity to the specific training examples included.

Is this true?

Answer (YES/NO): YES